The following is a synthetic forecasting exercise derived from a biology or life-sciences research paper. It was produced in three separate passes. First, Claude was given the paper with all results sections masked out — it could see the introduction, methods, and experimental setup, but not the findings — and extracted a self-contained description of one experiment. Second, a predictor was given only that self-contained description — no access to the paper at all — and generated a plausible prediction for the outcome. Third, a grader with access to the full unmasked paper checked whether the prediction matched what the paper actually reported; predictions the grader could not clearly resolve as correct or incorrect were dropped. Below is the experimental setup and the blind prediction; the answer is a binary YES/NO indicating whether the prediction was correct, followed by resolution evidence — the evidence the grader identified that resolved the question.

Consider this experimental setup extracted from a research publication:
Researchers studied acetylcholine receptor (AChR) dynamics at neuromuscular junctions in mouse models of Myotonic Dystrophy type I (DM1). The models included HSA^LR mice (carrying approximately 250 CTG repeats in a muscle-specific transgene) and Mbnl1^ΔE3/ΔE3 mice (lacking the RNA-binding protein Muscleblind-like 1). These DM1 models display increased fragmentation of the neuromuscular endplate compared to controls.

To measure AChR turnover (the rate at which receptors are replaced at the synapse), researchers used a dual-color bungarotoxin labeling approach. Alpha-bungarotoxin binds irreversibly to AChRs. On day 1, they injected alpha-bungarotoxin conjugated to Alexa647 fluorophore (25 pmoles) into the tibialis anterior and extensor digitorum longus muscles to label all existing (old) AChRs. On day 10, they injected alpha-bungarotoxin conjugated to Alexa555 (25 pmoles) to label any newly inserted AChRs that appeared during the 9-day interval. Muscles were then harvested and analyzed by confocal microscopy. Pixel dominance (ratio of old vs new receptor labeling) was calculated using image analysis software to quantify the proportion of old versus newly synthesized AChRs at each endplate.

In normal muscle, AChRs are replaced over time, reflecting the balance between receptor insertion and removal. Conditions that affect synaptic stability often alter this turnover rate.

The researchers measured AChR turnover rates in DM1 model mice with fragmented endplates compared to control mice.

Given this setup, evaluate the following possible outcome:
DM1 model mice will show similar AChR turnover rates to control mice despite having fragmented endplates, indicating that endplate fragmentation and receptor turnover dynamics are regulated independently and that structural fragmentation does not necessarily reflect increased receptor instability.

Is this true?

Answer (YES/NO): YES